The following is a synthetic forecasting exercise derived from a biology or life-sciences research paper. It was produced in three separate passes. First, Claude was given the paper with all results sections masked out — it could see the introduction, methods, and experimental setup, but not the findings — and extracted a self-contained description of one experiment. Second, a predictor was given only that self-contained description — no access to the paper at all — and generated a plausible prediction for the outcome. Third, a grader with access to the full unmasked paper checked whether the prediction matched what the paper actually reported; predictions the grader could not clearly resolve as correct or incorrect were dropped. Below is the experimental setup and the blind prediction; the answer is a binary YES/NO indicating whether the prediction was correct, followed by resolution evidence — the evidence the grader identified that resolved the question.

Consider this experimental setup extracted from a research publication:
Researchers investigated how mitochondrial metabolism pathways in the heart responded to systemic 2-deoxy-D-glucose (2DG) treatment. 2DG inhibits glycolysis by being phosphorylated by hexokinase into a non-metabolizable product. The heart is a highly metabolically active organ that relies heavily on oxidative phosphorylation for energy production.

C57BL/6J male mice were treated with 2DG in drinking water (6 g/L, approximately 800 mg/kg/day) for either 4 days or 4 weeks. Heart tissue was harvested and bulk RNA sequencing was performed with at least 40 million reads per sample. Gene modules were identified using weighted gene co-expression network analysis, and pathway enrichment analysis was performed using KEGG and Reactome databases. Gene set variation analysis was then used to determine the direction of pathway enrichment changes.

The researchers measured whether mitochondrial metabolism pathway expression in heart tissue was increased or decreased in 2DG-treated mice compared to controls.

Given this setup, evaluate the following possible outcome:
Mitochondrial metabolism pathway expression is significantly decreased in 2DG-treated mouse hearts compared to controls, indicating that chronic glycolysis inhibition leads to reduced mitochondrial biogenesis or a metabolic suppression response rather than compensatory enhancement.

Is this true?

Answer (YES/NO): YES